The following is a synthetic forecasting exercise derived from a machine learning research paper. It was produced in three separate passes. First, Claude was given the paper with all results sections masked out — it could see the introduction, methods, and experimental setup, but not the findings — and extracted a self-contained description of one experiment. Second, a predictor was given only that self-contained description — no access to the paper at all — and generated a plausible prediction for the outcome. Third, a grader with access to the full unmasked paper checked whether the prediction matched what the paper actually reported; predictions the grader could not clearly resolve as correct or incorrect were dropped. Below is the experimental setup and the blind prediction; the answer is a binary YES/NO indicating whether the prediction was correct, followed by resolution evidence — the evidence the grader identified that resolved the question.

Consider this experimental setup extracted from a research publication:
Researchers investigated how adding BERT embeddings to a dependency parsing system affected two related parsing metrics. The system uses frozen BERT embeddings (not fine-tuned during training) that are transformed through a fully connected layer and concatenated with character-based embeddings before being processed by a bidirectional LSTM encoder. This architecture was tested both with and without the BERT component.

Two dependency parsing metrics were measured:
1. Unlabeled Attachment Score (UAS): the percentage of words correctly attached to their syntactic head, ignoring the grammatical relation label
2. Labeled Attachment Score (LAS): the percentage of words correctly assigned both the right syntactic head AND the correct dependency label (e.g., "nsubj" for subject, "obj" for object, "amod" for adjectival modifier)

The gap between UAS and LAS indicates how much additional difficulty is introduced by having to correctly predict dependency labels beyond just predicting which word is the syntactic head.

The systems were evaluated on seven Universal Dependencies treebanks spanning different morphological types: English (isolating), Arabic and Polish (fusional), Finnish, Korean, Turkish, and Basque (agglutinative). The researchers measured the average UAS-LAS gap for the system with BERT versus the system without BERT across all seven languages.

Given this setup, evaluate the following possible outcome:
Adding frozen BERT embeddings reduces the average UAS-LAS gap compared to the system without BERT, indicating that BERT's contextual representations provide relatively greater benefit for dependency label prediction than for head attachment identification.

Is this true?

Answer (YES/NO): YES